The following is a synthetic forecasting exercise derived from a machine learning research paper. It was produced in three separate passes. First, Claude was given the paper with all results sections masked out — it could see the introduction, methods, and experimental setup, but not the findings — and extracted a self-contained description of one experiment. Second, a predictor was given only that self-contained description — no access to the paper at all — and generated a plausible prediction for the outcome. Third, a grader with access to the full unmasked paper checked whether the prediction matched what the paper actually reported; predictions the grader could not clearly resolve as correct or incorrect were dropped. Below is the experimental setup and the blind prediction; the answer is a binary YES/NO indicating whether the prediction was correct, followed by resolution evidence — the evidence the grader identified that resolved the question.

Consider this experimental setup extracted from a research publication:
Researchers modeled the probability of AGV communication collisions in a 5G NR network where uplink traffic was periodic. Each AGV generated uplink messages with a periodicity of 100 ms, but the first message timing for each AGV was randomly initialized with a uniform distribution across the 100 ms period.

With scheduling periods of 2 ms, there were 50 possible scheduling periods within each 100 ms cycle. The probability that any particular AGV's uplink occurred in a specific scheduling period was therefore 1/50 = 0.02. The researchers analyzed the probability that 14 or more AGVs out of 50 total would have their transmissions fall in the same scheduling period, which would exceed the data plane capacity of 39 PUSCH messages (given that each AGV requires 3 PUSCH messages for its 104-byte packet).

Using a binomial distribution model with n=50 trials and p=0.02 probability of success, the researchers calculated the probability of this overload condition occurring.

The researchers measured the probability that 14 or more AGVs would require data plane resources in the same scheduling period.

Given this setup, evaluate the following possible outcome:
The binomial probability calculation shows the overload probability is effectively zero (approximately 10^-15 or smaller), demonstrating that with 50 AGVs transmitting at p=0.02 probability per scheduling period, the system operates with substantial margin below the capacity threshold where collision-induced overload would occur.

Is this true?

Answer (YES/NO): NO